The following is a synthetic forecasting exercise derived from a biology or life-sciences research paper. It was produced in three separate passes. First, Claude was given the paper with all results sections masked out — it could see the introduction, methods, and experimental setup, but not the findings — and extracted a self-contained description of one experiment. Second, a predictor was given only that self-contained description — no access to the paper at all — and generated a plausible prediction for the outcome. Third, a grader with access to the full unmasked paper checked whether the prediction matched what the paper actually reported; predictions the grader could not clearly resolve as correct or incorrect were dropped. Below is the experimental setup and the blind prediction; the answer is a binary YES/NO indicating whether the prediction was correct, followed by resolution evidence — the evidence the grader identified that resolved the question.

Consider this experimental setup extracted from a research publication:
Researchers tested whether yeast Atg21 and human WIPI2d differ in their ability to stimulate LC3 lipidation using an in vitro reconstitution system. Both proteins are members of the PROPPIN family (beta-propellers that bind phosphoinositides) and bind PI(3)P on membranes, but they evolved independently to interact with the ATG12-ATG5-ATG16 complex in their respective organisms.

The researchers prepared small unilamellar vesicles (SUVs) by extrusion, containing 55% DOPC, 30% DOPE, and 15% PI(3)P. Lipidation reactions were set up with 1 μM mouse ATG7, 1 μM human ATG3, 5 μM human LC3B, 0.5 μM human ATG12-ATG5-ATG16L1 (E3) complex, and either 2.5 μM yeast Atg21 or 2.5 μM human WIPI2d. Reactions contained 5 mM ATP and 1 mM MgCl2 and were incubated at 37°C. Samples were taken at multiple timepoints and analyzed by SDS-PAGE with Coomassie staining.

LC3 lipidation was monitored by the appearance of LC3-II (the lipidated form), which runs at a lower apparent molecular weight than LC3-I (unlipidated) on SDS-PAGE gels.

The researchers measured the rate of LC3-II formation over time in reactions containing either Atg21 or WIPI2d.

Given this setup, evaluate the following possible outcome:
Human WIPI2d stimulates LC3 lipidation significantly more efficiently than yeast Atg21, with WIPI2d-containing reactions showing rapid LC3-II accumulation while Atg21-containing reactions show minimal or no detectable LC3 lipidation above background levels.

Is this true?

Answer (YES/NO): YES